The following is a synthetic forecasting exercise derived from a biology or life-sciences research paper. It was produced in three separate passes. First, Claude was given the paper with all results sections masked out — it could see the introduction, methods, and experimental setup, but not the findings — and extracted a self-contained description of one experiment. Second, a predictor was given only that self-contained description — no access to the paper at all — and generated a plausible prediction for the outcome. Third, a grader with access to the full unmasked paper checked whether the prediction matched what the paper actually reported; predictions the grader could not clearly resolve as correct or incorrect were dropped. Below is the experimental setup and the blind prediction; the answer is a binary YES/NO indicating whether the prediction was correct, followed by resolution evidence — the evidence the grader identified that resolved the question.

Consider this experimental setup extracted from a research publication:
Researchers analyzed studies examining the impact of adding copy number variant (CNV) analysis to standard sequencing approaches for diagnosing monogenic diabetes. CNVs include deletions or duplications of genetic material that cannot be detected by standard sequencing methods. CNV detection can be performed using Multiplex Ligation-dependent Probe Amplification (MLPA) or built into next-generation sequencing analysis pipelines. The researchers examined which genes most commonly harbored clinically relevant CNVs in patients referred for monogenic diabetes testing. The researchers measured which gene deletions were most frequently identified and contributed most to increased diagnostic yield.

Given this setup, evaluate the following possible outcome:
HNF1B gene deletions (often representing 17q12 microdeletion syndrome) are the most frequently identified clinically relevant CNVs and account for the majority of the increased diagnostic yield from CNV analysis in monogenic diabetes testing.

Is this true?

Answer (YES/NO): YES